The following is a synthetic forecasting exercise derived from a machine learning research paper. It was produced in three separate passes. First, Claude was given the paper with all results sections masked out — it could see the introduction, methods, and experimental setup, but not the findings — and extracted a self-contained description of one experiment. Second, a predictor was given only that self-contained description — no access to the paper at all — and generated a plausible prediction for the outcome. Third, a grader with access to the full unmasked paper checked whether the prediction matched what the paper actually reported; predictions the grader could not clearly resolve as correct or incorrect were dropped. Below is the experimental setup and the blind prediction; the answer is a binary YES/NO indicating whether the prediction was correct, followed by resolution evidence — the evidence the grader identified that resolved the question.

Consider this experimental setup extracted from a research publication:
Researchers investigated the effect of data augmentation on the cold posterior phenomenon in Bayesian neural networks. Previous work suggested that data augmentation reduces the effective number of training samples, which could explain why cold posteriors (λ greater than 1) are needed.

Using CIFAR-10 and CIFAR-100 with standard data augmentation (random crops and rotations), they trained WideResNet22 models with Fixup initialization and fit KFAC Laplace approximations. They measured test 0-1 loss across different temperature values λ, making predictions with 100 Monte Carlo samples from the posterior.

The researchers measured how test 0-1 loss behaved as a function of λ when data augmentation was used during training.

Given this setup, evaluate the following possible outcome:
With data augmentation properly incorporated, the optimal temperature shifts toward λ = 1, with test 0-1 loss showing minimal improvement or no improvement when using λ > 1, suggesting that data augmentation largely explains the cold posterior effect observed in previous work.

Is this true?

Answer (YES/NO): NO